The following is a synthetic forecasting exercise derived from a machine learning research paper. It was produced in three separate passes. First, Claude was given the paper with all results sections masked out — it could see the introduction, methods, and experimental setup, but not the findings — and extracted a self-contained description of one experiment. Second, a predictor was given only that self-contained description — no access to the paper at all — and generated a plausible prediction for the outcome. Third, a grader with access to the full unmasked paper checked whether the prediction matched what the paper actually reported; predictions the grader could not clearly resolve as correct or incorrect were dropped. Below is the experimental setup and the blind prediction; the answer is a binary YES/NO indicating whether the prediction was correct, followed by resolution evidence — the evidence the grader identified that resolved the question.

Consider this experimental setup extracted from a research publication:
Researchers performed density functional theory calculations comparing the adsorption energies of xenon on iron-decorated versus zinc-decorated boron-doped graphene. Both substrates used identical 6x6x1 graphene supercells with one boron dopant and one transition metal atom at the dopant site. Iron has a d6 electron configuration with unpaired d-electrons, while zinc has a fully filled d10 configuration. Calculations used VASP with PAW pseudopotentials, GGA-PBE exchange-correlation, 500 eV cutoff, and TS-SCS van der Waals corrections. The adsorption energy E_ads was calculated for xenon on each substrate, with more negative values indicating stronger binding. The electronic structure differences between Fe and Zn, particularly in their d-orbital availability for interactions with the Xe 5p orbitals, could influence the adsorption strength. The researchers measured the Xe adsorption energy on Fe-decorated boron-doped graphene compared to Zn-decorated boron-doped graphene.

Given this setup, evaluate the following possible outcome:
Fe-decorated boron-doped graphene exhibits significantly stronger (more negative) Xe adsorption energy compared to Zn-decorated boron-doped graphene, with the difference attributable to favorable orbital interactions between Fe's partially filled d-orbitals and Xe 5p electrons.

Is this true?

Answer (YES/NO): YES